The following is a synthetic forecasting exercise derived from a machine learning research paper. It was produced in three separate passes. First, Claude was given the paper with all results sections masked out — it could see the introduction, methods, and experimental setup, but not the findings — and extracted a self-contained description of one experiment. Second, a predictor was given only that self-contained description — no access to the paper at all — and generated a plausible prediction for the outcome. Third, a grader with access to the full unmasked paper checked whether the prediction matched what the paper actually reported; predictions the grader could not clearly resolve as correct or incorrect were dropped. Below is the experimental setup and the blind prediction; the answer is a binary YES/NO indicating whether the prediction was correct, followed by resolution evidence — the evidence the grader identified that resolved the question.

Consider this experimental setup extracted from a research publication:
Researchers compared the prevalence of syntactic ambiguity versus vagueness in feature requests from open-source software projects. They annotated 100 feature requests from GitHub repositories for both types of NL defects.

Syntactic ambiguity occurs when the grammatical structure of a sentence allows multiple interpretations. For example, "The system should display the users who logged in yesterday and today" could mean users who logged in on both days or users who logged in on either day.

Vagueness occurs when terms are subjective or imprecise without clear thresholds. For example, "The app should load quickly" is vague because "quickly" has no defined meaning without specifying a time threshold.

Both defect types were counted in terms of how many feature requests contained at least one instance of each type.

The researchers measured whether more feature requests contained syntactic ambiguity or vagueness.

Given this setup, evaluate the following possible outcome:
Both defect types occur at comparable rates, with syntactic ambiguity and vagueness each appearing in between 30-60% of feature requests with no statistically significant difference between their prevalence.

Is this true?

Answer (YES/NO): NO